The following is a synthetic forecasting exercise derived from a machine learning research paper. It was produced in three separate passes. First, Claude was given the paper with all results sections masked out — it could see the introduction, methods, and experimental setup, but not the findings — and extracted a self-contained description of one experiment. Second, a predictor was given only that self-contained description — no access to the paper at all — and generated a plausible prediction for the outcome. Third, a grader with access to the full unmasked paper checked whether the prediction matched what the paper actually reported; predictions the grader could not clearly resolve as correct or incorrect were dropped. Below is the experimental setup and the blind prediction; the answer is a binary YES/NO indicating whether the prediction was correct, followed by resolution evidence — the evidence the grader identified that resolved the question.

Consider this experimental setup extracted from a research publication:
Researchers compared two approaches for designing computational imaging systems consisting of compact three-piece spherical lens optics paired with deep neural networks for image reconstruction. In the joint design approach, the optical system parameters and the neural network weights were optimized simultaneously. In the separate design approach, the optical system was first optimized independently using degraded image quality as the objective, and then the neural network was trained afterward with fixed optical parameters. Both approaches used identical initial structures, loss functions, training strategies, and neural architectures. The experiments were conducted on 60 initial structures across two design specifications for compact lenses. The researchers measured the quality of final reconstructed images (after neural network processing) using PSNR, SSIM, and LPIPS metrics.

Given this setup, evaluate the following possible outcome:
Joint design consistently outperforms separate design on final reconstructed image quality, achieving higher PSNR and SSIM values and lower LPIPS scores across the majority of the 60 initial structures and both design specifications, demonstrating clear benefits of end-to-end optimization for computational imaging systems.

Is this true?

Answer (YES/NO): YES